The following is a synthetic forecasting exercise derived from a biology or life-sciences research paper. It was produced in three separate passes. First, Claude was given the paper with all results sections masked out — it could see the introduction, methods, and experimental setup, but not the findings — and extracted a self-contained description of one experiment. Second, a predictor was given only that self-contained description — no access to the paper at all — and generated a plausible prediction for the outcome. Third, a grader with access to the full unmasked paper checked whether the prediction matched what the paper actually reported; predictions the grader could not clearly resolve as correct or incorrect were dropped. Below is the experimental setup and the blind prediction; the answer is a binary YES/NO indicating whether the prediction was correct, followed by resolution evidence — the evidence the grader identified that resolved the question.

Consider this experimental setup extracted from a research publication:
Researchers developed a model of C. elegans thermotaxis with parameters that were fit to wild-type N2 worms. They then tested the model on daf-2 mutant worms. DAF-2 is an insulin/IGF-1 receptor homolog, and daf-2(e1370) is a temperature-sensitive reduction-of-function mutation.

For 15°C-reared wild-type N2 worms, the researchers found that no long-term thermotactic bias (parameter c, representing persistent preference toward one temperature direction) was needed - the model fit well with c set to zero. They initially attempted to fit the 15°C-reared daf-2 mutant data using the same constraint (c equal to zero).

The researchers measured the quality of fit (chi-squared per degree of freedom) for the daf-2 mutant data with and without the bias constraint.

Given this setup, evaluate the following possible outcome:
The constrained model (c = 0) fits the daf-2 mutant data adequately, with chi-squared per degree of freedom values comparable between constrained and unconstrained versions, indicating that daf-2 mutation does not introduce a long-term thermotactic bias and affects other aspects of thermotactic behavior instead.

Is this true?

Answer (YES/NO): NO